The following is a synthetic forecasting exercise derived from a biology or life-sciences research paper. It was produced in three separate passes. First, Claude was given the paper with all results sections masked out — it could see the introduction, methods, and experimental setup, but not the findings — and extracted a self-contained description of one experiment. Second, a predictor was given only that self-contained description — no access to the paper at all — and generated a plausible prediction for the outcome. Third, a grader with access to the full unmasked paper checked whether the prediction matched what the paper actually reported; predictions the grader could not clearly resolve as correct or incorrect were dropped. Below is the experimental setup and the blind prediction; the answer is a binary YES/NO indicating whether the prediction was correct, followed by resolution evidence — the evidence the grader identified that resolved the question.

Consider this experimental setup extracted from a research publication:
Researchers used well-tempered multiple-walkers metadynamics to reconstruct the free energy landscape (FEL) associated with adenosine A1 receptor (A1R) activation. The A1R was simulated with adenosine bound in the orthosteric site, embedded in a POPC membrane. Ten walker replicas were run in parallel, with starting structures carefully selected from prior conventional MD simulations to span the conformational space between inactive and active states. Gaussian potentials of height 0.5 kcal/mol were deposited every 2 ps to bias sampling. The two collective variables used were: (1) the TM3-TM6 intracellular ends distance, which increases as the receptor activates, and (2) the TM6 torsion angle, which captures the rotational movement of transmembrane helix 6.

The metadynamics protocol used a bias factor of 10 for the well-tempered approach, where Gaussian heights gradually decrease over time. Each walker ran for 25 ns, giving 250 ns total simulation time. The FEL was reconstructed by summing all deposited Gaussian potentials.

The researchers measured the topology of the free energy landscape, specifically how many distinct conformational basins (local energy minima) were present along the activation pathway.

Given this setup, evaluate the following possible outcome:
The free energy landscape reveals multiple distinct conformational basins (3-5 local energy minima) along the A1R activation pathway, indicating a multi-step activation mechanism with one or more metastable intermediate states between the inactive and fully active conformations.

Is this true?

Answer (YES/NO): YES